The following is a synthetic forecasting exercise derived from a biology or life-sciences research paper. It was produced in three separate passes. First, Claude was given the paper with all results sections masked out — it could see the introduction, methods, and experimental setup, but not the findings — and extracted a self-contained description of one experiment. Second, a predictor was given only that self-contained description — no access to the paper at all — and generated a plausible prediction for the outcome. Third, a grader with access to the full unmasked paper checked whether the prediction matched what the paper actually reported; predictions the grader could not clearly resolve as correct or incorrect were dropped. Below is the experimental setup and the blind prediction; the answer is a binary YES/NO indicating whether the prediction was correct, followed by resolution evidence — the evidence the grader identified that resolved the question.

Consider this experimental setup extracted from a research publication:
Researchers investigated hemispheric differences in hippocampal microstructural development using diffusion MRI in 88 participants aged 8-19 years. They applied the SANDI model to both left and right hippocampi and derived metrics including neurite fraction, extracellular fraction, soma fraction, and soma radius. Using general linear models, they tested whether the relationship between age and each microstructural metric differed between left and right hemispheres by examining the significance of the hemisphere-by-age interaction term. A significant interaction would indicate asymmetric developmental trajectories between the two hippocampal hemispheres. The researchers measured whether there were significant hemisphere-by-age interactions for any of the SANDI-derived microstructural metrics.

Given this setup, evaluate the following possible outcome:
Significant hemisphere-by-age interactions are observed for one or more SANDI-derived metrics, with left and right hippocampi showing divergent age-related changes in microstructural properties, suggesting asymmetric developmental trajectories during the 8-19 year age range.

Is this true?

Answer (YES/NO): NO